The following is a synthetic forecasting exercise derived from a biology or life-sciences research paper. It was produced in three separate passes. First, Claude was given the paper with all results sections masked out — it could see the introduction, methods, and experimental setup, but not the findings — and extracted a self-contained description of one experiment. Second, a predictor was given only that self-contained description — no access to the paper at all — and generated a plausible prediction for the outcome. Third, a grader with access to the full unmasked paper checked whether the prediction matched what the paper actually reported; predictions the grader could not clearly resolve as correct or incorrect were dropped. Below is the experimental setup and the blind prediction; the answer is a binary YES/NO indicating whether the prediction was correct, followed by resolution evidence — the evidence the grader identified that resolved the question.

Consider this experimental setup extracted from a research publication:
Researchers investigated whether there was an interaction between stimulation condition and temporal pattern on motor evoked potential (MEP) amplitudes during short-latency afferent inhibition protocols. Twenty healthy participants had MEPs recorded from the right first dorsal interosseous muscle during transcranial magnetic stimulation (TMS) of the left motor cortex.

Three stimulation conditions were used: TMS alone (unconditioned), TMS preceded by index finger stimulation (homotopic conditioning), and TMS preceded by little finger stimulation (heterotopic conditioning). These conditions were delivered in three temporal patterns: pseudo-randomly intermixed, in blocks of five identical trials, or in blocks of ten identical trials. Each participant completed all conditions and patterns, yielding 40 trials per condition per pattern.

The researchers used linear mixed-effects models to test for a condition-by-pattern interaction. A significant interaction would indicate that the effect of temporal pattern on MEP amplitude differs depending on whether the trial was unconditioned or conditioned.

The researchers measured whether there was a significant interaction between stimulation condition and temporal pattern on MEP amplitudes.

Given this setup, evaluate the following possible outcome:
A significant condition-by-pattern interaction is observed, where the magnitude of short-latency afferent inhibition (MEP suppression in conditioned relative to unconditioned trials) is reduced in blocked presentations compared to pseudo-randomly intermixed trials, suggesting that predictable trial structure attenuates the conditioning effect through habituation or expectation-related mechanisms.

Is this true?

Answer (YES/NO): NO